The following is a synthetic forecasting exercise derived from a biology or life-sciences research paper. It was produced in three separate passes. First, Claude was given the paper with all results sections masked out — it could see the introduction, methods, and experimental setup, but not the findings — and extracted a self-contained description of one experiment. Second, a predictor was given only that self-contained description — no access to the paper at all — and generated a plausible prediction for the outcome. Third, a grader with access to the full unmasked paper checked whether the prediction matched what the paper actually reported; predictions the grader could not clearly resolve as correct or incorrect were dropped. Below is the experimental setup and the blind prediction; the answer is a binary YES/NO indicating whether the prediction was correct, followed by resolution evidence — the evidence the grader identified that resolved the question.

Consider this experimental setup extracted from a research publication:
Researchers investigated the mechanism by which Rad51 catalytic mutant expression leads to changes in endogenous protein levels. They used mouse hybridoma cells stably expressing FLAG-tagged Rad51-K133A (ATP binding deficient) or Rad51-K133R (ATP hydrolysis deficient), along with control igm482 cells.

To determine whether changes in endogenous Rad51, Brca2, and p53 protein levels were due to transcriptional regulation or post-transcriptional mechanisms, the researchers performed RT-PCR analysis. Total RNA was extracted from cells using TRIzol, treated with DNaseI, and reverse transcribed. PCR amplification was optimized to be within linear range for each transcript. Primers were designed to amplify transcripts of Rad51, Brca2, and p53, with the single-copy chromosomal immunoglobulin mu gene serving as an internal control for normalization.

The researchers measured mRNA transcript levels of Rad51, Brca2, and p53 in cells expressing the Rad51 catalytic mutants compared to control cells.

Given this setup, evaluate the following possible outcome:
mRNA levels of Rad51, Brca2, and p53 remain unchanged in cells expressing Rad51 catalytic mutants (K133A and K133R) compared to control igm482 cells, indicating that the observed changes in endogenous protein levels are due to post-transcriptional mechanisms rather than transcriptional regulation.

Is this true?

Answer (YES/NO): YES